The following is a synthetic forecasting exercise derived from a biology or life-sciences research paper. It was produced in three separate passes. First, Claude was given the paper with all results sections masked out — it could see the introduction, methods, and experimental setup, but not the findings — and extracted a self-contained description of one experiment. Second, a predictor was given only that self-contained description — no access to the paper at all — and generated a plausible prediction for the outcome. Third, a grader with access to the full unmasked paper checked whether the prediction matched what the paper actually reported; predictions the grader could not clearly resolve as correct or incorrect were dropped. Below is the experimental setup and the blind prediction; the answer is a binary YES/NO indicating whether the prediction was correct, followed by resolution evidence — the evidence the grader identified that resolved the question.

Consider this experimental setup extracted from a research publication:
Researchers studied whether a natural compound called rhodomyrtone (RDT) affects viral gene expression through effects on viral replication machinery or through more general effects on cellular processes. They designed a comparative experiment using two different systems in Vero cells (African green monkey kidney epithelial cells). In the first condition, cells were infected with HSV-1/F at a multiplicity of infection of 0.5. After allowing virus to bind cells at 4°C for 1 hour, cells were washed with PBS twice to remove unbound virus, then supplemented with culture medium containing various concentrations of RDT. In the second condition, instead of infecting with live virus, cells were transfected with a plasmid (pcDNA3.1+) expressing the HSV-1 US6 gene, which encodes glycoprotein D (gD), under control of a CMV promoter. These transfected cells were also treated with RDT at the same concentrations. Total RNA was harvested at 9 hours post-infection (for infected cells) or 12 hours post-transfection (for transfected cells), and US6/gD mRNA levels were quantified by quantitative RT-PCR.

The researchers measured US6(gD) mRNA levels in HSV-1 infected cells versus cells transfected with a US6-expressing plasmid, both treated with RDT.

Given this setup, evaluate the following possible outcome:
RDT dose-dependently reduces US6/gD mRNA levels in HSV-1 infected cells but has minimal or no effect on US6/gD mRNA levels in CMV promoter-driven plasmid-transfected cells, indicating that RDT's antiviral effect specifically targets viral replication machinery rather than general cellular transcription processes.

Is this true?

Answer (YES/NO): NO